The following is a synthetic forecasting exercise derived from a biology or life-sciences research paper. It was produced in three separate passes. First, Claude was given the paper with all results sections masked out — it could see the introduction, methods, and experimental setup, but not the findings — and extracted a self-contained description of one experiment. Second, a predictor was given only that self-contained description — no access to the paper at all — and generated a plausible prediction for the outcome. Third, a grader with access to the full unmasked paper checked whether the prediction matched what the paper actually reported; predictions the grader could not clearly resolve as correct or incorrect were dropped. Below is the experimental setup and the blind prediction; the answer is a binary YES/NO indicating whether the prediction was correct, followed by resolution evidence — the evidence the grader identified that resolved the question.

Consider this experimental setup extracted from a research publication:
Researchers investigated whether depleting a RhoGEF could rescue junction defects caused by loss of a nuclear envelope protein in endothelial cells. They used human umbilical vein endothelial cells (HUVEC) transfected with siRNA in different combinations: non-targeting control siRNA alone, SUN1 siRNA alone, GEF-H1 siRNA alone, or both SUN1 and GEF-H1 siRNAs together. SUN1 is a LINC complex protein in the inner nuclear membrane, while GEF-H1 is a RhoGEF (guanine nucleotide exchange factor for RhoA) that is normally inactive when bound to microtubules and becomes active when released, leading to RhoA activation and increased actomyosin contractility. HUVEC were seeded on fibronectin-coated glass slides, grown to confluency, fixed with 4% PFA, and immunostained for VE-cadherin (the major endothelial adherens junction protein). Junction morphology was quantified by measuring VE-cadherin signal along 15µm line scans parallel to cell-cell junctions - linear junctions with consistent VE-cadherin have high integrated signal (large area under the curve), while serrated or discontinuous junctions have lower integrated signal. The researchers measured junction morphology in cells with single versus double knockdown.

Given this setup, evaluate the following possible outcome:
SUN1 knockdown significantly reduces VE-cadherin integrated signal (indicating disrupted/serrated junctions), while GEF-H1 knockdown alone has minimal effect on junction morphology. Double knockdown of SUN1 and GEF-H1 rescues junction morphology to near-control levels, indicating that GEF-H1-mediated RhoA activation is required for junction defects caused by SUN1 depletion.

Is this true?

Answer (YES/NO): YES